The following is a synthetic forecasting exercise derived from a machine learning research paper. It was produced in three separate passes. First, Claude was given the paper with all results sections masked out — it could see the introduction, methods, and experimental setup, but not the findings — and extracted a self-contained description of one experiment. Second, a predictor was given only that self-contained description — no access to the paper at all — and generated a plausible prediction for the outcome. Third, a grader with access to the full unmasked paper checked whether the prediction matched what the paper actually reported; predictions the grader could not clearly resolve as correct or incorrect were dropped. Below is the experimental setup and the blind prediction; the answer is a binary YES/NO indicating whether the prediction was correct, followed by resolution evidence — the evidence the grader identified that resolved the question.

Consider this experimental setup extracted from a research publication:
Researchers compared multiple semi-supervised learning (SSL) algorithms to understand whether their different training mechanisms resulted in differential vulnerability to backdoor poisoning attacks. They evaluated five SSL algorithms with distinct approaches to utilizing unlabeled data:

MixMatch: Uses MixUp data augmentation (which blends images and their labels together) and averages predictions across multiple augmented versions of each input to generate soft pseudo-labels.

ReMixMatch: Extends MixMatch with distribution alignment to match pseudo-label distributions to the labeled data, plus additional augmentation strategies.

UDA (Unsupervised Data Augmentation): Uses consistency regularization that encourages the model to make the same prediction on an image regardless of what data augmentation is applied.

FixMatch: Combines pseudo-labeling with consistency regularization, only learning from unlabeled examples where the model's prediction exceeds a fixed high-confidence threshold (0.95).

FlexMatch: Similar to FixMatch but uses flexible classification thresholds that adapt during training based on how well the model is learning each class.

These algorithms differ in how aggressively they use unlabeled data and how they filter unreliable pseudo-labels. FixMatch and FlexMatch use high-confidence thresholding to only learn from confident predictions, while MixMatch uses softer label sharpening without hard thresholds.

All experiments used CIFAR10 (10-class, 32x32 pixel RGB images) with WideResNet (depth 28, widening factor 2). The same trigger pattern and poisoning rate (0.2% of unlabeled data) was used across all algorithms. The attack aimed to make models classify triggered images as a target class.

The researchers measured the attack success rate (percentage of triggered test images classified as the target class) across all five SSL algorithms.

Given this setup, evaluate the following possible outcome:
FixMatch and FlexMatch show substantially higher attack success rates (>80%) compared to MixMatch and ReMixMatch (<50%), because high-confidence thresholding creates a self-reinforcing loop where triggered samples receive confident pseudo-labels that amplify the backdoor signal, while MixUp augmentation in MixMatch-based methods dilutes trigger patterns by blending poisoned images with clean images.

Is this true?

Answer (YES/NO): NO